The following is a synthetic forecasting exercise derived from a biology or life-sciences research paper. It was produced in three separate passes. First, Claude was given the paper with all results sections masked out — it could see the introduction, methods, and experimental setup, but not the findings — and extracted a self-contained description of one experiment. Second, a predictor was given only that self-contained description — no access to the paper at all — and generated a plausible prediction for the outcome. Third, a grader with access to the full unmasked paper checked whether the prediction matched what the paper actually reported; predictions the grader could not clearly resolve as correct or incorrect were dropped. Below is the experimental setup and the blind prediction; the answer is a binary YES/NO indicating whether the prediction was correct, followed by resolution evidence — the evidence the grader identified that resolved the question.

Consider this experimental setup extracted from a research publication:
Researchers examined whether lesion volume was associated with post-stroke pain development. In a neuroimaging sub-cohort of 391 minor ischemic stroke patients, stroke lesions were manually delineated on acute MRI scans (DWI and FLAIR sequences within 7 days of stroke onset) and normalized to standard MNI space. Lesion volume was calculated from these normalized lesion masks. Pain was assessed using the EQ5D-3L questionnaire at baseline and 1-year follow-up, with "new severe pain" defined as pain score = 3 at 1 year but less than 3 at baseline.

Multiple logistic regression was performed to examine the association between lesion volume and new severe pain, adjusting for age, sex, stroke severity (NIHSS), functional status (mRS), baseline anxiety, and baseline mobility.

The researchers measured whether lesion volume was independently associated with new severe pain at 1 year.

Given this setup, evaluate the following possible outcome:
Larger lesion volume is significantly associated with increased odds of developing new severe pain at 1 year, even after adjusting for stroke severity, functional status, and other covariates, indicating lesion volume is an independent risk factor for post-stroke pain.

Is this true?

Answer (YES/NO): NO